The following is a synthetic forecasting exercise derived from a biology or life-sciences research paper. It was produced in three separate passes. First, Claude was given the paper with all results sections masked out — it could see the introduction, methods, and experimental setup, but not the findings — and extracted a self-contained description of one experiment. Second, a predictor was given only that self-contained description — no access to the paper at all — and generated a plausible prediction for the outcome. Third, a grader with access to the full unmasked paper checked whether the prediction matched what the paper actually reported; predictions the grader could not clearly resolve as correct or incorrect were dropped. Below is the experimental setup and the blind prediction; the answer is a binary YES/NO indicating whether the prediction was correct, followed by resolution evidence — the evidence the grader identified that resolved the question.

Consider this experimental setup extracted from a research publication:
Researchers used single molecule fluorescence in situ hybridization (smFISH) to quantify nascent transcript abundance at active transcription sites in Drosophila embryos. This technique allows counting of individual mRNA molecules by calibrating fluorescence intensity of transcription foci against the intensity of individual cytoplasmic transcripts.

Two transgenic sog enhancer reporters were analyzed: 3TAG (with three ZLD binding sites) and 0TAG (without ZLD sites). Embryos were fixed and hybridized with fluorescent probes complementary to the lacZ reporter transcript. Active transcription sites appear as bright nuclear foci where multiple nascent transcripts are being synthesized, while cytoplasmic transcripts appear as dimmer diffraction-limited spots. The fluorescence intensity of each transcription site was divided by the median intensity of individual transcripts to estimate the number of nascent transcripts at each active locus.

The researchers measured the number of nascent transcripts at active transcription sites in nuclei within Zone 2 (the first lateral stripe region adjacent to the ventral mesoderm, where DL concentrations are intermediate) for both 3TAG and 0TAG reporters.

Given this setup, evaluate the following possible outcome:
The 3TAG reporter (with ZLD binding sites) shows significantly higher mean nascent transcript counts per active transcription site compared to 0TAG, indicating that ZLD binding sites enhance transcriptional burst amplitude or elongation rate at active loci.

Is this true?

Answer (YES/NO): YES